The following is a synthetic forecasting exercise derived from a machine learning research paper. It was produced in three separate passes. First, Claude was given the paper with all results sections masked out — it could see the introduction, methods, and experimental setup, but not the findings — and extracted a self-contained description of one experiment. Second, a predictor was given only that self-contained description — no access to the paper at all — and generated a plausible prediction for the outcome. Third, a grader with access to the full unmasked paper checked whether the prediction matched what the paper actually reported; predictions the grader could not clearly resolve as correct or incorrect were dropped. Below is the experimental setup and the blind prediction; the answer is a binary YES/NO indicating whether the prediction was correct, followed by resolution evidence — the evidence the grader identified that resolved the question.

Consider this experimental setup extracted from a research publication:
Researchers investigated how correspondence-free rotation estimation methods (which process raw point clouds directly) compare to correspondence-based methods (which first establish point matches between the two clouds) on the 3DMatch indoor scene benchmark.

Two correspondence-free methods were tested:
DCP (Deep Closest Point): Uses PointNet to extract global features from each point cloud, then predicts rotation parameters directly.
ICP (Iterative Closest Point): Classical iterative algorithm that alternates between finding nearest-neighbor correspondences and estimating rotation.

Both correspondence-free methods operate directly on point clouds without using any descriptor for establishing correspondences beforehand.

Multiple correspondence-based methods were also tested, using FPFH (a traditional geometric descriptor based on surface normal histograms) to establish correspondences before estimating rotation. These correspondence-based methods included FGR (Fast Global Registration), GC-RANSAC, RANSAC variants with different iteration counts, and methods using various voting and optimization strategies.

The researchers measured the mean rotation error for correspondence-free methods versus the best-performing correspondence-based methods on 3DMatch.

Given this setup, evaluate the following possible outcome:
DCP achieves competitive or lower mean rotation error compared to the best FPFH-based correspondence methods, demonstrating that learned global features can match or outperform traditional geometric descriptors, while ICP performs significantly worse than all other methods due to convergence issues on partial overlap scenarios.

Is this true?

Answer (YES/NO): NO